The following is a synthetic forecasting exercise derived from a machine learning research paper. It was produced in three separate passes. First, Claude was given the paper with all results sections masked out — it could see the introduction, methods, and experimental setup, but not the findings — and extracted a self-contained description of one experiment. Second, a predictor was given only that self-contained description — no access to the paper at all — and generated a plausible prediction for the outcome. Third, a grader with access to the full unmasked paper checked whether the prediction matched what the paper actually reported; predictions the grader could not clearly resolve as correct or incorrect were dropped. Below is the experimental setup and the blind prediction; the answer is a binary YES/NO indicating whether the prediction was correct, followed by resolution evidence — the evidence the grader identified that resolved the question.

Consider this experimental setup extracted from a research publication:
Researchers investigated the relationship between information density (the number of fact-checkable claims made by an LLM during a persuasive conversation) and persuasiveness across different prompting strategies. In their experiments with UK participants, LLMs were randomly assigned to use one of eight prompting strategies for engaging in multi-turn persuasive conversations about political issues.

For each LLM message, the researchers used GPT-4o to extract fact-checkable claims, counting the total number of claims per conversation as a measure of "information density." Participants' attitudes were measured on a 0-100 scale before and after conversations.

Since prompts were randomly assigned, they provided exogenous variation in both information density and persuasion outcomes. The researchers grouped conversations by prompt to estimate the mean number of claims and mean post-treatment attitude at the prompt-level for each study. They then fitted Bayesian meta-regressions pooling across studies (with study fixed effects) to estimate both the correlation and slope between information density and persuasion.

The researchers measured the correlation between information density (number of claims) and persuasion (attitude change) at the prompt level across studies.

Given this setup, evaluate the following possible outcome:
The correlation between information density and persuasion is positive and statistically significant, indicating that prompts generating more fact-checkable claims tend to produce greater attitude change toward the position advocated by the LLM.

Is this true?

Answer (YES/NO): YES